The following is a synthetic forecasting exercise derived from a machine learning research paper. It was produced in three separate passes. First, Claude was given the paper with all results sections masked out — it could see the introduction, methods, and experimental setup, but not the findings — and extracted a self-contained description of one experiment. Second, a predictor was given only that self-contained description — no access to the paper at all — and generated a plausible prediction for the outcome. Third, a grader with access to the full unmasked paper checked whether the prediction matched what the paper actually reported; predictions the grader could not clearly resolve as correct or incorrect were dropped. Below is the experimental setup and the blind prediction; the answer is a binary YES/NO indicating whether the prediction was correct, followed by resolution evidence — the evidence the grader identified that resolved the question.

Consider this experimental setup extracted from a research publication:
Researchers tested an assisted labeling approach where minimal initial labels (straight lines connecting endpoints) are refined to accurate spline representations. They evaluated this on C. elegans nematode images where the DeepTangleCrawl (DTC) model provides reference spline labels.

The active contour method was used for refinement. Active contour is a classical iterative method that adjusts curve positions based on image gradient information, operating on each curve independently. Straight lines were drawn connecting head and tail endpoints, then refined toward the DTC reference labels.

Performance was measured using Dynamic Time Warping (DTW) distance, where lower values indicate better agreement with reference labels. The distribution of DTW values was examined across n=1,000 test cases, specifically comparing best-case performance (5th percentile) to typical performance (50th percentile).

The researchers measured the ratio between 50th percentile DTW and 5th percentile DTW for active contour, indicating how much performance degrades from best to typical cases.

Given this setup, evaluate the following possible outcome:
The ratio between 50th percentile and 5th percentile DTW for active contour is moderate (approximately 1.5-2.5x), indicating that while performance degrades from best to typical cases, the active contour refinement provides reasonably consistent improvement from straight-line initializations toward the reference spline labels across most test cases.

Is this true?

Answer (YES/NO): YES